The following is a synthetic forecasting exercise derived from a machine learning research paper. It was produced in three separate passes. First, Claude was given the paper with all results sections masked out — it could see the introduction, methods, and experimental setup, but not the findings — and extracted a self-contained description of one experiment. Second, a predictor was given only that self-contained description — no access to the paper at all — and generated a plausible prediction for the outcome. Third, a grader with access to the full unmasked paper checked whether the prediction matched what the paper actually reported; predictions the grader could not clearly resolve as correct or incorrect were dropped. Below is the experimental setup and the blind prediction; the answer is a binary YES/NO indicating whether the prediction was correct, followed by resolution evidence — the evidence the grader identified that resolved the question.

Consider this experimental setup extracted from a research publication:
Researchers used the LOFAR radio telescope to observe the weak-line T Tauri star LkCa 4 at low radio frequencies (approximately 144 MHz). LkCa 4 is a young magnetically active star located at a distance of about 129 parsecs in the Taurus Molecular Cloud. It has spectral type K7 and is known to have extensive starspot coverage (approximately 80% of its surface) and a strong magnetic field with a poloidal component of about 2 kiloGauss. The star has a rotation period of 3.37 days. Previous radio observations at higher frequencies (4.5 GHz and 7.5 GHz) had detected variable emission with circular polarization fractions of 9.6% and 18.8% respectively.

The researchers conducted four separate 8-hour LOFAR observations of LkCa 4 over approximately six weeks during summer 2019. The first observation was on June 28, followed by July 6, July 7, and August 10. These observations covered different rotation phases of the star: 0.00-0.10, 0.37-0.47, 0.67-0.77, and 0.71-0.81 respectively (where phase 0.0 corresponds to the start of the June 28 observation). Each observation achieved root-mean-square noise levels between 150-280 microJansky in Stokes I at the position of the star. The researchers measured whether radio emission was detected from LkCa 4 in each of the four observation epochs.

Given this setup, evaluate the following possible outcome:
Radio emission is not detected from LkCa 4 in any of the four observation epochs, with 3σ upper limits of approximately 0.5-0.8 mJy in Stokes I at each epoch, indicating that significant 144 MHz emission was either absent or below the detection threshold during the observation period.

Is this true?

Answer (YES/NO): NO